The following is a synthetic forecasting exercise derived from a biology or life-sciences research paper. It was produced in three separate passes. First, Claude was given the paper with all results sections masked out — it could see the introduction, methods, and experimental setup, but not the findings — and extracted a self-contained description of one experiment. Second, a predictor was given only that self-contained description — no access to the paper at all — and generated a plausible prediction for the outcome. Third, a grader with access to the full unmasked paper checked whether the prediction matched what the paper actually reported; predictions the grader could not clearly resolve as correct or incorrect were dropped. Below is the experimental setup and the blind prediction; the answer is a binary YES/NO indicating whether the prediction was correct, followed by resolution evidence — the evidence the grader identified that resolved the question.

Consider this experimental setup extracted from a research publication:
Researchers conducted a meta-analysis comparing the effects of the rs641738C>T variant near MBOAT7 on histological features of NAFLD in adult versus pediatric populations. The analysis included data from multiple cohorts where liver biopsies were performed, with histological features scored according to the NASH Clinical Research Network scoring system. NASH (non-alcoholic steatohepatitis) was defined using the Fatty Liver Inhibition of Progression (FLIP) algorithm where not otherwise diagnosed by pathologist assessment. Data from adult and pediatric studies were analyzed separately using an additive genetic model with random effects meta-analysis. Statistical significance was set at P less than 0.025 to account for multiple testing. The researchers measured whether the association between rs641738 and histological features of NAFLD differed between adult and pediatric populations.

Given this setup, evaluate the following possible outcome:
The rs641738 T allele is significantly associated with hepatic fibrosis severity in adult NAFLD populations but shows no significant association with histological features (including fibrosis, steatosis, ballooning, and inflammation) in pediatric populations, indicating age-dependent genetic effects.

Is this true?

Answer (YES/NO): YES